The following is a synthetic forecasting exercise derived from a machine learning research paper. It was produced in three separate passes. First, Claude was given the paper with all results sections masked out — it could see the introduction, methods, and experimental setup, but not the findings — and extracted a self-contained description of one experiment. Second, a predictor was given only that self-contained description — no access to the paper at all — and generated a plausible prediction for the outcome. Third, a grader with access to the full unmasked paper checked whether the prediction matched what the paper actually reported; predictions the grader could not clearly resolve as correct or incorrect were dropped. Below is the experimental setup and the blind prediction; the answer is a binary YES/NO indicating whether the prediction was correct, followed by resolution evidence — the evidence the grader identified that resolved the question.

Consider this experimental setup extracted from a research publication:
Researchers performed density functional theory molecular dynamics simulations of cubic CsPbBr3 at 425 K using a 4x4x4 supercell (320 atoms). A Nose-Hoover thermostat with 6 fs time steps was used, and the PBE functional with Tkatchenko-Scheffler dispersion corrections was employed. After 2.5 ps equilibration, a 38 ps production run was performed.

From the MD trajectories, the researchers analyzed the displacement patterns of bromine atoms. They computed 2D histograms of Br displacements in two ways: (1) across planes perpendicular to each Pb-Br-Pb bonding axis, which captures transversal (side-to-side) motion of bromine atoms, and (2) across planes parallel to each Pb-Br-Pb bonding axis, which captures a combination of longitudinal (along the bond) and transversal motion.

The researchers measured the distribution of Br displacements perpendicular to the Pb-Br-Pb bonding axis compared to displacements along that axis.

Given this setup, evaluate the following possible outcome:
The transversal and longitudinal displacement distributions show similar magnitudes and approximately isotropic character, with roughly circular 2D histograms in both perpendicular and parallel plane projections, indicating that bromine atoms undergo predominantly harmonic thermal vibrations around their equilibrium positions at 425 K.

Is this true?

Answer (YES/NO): NO